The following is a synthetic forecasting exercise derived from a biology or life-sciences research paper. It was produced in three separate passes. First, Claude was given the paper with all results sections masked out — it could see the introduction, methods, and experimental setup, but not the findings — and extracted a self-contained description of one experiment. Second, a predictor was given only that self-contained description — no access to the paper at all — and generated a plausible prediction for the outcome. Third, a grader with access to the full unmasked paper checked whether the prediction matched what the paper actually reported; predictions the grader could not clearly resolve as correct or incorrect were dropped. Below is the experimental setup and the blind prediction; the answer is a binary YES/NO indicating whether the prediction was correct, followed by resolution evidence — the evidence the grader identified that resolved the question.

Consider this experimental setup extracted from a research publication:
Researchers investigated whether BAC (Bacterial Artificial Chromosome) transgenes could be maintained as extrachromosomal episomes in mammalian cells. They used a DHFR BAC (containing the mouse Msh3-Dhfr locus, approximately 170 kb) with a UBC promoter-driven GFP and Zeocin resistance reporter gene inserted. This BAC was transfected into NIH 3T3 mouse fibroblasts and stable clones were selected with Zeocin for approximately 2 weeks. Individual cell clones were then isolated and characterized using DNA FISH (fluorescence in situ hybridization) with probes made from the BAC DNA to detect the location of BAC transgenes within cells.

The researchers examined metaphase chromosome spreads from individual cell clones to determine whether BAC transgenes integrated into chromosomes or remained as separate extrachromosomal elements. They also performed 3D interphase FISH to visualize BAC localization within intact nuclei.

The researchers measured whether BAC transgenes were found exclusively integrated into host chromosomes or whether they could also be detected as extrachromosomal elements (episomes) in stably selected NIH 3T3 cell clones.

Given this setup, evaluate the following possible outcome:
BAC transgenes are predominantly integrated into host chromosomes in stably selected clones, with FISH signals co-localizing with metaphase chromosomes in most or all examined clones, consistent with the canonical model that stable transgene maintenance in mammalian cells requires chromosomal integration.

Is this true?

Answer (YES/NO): NO